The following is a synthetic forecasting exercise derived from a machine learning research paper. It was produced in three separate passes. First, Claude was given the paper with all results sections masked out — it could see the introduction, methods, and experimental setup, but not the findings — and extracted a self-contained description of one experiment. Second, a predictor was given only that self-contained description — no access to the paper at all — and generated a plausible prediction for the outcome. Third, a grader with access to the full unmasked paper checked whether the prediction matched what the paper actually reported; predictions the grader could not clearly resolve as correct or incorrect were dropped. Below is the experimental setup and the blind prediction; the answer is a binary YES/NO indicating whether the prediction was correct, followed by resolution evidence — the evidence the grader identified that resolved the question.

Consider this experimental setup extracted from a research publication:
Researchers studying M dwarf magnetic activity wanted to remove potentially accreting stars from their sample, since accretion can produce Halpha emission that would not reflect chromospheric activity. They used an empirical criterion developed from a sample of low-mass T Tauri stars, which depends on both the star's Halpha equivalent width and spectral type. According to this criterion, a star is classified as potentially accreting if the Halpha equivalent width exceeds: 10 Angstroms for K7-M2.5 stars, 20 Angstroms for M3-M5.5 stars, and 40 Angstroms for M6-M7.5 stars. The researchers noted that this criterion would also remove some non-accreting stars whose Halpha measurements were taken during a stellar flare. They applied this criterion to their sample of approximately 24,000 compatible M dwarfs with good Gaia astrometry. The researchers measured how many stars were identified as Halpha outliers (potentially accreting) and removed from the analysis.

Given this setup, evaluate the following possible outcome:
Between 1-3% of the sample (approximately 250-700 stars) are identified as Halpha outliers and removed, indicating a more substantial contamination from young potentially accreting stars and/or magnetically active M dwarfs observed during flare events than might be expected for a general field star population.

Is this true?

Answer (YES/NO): NO